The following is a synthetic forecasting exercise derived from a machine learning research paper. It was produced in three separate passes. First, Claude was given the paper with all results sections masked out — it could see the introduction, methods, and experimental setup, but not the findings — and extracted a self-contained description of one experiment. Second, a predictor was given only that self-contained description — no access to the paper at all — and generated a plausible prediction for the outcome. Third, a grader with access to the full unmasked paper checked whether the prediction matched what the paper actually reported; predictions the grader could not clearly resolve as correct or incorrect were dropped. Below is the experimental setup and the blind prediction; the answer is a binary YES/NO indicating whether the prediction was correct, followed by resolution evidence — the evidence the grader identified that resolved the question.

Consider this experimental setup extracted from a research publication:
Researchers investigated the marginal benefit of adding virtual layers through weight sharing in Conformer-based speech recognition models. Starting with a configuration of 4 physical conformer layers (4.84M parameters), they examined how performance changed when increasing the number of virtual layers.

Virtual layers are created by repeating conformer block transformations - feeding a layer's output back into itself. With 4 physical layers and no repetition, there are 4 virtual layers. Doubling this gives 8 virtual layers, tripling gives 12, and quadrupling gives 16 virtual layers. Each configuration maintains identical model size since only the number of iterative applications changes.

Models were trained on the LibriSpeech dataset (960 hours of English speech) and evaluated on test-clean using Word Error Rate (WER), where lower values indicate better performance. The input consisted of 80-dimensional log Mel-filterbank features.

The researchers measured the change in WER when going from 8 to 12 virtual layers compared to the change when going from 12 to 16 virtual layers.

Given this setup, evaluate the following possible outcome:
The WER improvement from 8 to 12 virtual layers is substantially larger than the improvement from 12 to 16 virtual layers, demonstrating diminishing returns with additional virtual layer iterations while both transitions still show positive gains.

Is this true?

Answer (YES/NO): NO